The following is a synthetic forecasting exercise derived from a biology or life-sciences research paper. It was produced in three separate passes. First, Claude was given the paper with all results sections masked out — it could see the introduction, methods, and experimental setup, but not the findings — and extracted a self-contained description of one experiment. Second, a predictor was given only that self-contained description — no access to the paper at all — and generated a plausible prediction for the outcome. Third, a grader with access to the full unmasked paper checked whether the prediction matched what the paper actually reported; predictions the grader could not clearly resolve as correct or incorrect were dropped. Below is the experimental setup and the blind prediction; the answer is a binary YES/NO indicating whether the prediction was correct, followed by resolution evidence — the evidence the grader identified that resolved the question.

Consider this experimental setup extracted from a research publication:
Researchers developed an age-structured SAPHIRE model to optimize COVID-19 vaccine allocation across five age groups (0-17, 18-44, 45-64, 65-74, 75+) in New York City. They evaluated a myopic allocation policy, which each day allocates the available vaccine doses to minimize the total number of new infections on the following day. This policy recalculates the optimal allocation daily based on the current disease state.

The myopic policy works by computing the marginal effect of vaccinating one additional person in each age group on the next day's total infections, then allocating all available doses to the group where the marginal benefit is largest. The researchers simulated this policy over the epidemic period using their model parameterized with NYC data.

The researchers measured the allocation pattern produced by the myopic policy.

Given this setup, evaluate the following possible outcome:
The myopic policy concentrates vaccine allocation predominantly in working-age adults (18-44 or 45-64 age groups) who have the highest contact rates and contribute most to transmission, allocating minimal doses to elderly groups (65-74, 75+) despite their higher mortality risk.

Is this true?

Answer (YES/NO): NO